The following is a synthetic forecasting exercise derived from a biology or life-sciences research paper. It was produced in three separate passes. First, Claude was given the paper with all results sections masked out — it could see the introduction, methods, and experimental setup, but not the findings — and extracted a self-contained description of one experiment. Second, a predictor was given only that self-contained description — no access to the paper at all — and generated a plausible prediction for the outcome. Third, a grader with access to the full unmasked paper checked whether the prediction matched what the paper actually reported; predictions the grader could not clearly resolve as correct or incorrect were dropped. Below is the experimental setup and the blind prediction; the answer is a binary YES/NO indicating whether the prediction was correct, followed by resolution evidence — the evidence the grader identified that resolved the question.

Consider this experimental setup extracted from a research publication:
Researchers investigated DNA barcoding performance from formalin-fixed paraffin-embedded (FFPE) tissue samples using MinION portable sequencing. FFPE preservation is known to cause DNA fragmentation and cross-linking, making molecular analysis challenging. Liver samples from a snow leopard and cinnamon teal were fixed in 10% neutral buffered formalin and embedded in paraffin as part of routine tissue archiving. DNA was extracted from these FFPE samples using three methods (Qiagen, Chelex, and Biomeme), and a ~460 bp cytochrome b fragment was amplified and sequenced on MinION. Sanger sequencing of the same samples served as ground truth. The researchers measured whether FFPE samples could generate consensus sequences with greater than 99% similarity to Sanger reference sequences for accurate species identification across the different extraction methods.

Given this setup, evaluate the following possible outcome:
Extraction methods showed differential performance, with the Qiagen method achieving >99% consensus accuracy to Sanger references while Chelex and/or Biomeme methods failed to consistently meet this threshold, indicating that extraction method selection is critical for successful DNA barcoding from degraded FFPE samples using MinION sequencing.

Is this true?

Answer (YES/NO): NO